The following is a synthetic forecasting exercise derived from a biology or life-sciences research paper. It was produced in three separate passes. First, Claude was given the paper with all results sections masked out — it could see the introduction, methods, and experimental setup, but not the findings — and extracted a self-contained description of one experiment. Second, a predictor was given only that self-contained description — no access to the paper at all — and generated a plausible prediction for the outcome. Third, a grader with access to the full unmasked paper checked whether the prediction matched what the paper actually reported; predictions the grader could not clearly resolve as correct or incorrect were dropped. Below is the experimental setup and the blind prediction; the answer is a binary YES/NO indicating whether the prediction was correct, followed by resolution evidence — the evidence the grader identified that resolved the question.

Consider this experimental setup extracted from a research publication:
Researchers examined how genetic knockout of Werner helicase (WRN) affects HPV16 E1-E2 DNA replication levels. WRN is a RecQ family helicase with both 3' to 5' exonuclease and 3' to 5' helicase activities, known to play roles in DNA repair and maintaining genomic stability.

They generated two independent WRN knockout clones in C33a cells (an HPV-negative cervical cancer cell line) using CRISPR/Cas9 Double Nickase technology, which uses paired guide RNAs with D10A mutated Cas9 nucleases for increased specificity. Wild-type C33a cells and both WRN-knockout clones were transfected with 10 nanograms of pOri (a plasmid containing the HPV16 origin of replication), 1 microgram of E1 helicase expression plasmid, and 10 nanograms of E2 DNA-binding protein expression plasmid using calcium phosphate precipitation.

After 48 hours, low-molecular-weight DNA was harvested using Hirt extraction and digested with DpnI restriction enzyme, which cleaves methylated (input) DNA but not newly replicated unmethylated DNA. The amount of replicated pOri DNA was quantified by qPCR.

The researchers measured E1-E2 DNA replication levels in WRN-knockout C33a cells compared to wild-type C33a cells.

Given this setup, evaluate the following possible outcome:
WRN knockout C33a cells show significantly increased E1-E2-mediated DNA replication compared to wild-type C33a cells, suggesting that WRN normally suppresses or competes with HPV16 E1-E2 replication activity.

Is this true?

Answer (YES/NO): YES